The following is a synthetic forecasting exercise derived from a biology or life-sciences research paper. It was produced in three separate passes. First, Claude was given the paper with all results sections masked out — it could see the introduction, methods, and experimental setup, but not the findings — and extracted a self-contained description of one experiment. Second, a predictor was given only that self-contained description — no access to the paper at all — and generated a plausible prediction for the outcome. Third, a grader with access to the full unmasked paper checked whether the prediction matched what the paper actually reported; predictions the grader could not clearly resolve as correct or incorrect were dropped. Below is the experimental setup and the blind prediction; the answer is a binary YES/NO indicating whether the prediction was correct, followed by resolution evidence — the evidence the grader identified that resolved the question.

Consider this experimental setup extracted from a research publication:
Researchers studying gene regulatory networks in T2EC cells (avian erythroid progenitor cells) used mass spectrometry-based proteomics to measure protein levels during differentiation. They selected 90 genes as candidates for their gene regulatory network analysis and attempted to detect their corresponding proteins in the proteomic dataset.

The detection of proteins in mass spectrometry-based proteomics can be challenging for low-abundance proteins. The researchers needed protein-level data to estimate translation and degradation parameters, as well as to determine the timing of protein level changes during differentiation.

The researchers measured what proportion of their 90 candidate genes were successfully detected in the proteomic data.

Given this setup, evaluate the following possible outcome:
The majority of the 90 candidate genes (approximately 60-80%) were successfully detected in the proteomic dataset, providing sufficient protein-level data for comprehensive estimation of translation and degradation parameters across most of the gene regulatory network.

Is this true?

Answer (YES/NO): NO